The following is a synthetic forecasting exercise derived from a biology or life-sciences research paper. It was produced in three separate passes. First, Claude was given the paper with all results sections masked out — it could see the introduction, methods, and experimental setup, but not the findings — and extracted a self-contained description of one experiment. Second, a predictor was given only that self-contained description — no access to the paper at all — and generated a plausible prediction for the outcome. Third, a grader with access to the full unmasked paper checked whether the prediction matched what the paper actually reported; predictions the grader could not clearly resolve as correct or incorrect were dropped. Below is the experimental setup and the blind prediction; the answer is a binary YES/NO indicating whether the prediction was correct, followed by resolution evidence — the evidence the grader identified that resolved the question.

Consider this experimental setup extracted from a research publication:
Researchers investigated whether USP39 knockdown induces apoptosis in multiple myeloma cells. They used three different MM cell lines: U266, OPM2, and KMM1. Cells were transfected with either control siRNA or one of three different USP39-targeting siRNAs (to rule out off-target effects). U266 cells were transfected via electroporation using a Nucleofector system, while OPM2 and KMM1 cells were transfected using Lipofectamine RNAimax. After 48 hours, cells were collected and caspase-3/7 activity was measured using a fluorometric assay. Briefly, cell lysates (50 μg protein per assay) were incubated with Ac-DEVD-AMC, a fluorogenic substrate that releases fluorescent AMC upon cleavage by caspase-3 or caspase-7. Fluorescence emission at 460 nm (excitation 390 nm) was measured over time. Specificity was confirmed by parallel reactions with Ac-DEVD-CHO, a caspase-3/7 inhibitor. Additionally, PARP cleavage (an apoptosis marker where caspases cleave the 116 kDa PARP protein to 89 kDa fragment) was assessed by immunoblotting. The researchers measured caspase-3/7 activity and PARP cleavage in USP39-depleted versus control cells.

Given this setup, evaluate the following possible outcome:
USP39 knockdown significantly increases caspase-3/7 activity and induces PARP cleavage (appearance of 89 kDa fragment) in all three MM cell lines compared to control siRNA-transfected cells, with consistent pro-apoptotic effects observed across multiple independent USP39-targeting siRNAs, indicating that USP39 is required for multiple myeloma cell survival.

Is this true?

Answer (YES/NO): NO